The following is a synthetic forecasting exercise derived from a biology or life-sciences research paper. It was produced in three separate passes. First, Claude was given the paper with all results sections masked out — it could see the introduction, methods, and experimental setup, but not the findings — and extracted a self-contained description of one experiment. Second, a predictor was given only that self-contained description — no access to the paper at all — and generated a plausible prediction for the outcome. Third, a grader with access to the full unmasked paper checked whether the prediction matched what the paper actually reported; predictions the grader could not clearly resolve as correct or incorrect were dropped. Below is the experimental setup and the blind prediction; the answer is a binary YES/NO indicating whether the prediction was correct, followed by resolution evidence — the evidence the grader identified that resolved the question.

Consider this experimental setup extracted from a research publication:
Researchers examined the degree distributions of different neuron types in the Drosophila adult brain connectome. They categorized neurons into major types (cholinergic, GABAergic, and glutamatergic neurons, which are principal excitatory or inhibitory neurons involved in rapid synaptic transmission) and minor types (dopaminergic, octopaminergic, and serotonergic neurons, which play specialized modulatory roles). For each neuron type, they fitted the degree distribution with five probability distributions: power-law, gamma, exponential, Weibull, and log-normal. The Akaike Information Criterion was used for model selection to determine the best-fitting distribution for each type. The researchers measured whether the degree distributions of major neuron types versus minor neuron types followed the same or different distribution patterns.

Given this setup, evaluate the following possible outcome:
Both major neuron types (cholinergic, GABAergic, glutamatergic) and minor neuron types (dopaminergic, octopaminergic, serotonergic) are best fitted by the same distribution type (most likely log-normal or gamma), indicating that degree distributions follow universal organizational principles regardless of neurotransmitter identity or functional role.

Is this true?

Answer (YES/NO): NO